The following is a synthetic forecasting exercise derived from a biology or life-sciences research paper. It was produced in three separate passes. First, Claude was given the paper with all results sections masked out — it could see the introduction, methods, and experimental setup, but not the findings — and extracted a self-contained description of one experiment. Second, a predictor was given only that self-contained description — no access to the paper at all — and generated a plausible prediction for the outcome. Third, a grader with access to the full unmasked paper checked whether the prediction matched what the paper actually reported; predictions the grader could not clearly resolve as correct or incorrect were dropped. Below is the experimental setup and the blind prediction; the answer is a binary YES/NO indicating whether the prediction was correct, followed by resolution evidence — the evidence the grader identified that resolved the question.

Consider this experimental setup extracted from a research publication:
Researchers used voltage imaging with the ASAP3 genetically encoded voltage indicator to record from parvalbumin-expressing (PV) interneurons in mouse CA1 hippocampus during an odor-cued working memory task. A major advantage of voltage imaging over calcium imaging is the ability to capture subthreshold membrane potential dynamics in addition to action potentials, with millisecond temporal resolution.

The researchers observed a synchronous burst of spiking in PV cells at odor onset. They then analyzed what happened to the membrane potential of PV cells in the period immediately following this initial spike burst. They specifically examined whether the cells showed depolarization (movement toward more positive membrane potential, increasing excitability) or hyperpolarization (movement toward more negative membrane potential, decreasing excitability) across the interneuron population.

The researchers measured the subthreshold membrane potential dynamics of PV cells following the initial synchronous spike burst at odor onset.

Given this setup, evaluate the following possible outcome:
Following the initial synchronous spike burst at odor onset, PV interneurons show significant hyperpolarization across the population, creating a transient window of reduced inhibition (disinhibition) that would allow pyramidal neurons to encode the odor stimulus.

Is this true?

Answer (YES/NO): NO